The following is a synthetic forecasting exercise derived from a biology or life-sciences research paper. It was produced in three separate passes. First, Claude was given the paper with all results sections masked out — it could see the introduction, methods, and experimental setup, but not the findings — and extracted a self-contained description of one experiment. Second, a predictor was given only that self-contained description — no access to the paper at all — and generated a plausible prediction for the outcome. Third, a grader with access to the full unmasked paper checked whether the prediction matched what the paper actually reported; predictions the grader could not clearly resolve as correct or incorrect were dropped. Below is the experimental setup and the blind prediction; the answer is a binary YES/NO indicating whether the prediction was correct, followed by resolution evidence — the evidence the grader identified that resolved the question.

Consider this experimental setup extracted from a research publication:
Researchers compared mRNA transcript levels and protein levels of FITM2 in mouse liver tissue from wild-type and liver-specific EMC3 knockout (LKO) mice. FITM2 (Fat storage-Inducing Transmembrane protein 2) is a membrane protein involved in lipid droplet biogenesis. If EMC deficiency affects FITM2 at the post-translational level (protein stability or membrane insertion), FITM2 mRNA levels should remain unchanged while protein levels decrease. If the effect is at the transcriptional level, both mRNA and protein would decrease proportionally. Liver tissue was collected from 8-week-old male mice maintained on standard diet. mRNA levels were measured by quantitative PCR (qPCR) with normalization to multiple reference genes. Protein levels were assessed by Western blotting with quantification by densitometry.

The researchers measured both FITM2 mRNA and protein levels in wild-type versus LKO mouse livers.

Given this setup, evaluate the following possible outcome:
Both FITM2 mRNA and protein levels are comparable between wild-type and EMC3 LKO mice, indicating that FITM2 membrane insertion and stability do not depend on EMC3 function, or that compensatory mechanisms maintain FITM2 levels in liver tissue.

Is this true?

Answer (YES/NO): NO